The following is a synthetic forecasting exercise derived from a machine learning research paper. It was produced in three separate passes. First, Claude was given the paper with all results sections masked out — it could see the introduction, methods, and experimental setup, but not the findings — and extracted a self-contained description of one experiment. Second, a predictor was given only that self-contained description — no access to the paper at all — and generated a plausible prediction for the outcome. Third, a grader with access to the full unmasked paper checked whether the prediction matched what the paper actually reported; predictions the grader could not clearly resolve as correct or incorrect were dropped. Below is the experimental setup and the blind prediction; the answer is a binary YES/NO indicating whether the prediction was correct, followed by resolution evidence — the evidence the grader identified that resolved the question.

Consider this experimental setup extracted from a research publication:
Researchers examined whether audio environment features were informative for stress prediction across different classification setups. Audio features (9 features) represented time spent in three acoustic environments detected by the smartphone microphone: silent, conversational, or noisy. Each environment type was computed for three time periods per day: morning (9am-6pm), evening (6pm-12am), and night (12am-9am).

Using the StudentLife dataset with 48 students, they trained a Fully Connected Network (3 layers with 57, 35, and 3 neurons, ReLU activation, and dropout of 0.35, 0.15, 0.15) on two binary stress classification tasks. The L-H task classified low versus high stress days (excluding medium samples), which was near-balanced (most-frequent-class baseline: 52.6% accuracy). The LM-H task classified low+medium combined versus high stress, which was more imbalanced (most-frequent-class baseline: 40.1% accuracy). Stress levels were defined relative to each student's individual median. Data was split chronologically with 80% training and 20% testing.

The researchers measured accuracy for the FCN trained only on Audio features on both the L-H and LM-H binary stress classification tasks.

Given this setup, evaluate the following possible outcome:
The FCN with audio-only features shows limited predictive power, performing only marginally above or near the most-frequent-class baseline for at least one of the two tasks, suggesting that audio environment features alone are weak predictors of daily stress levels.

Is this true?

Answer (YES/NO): YES